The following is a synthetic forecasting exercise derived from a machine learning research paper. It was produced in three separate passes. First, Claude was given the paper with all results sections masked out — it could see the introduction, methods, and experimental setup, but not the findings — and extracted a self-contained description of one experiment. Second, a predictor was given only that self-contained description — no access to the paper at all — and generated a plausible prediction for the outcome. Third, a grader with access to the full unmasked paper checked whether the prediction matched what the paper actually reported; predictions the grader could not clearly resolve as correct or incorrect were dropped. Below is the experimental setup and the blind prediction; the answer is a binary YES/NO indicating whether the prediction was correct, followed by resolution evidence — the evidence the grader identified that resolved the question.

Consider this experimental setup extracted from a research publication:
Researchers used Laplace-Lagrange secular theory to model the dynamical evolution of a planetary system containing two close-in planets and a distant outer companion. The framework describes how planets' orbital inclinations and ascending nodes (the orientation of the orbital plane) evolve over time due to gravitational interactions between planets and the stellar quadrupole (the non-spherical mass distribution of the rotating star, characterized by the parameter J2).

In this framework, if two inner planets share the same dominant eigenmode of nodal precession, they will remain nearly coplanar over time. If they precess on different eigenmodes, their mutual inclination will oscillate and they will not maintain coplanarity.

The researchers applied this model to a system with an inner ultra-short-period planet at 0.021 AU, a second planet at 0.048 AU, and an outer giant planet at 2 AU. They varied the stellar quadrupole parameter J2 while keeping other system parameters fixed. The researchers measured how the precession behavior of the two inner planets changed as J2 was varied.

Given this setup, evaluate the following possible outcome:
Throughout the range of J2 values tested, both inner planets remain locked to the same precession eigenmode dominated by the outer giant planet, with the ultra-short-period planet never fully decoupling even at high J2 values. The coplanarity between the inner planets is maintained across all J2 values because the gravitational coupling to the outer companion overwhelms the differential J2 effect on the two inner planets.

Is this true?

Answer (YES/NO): NO